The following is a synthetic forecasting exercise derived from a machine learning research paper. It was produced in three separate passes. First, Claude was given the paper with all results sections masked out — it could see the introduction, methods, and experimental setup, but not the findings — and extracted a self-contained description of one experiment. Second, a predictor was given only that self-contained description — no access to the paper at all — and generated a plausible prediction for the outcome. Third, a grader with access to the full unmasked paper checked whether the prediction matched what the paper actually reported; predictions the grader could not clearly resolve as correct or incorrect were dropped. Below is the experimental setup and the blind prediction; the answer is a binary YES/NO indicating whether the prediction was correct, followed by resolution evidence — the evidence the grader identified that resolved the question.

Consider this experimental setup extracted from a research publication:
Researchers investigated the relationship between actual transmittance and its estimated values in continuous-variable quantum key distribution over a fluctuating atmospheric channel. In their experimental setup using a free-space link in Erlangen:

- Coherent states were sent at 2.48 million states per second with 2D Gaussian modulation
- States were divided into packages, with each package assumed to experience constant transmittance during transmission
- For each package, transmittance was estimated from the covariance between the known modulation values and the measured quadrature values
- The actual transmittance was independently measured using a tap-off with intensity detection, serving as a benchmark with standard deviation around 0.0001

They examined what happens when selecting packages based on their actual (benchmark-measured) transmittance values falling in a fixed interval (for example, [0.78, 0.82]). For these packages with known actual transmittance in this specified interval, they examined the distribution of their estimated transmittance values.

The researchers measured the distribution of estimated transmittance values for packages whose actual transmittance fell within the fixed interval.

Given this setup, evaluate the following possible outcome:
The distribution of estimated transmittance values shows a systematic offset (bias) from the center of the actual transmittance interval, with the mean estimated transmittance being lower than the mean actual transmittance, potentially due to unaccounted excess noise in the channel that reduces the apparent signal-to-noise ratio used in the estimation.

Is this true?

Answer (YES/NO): NO